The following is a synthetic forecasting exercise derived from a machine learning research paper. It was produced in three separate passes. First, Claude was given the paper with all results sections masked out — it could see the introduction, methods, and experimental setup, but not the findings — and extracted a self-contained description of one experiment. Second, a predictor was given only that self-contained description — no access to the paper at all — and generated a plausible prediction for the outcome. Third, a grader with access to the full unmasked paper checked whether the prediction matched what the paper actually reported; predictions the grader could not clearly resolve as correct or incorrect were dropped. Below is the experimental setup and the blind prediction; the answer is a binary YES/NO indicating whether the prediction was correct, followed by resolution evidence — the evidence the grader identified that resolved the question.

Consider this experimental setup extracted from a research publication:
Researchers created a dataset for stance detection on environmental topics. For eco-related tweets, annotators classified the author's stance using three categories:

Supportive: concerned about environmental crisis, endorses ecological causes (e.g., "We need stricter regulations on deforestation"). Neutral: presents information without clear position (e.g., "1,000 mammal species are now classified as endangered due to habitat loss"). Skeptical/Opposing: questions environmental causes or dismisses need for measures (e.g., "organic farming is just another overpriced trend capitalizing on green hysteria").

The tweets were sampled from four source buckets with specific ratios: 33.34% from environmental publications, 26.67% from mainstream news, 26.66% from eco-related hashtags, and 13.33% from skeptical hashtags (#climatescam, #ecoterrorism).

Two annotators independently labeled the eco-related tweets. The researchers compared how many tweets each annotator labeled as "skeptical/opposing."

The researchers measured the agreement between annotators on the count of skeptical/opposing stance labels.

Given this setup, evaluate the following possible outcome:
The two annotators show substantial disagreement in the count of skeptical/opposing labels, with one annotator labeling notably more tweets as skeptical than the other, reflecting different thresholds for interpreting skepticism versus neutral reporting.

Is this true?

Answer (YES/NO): NO